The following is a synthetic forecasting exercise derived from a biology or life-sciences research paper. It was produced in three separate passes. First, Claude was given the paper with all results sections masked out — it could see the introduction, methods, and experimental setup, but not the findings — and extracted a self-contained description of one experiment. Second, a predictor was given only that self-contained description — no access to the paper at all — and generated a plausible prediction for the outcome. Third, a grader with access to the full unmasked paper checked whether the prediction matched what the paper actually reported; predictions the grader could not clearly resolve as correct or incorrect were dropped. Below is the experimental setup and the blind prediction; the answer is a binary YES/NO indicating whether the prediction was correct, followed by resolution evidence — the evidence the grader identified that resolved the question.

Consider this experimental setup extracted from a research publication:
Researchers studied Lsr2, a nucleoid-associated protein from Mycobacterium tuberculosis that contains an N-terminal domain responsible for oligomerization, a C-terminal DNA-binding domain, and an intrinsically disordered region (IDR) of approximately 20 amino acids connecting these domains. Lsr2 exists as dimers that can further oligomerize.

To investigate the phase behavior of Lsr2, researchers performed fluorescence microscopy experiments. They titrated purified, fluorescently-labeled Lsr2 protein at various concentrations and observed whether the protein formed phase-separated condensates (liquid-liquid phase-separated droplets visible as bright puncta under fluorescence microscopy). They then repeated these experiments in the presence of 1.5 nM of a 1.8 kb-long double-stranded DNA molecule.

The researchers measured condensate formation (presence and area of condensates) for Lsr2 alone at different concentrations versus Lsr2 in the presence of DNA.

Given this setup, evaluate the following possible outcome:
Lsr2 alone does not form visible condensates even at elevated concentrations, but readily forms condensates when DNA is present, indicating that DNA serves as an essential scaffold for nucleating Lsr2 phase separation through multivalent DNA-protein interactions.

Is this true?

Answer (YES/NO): NO